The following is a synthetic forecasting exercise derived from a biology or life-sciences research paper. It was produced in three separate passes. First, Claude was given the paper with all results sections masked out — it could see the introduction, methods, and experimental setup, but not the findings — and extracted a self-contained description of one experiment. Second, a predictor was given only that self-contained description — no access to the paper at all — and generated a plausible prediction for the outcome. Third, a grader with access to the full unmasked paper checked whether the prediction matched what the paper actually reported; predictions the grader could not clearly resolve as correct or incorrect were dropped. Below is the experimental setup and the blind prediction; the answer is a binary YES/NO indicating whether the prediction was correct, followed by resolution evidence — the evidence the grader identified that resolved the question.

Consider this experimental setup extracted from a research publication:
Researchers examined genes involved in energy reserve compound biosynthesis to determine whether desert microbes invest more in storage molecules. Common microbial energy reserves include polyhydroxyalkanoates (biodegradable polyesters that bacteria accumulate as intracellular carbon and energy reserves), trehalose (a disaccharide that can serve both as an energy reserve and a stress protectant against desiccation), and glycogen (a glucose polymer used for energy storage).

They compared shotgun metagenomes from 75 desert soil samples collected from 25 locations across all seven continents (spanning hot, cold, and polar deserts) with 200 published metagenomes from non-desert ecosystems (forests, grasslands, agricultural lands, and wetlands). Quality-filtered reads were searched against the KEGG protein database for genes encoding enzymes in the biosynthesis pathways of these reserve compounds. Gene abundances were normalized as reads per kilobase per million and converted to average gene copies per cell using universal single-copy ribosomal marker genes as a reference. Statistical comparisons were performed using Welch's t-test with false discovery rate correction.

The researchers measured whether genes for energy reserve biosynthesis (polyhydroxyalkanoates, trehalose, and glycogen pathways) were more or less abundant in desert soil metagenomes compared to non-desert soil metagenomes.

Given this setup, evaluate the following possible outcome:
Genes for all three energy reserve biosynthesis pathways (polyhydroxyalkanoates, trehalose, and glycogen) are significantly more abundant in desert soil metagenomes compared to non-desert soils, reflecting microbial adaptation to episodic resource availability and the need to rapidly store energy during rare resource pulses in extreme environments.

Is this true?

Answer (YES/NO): YES